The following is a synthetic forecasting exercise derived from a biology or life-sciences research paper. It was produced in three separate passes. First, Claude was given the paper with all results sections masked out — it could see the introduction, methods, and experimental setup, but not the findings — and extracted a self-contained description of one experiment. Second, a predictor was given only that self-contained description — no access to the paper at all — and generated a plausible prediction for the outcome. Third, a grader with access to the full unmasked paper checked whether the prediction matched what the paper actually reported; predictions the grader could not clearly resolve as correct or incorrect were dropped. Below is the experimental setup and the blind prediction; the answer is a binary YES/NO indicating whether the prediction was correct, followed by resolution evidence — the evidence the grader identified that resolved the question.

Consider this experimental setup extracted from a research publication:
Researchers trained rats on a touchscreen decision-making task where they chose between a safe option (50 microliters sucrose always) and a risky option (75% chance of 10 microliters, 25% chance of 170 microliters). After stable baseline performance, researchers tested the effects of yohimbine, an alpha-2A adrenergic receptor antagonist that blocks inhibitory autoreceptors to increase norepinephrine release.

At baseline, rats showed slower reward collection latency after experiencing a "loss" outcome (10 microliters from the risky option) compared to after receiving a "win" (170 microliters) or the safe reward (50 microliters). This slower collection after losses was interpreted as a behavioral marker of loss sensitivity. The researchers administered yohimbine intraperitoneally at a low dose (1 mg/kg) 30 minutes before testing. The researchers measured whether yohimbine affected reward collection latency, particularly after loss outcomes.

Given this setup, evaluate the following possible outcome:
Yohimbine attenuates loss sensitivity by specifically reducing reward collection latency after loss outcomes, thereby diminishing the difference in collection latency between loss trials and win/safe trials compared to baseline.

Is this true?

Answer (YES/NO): YES